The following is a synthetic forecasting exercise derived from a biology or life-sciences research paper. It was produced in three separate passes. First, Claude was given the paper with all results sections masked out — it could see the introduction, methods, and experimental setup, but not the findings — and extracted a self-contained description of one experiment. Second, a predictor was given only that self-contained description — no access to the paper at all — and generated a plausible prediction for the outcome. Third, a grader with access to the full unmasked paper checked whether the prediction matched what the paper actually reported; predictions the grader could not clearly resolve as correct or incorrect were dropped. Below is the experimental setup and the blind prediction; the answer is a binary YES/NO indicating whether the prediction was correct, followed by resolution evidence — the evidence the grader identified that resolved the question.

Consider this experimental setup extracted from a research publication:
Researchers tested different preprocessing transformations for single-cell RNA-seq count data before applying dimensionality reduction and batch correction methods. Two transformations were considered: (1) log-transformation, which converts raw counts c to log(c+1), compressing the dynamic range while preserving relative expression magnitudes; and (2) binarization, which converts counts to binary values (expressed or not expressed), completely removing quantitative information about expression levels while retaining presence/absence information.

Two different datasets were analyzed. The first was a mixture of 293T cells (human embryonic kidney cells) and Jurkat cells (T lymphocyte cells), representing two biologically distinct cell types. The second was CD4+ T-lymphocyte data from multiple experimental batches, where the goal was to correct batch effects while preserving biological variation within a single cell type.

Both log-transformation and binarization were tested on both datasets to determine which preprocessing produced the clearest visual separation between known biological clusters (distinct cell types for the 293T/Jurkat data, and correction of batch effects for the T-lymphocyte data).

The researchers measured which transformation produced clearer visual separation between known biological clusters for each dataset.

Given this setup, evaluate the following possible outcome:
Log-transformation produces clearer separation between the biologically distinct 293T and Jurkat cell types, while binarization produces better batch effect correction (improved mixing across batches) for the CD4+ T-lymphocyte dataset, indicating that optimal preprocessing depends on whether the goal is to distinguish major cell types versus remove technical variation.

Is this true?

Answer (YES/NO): YES